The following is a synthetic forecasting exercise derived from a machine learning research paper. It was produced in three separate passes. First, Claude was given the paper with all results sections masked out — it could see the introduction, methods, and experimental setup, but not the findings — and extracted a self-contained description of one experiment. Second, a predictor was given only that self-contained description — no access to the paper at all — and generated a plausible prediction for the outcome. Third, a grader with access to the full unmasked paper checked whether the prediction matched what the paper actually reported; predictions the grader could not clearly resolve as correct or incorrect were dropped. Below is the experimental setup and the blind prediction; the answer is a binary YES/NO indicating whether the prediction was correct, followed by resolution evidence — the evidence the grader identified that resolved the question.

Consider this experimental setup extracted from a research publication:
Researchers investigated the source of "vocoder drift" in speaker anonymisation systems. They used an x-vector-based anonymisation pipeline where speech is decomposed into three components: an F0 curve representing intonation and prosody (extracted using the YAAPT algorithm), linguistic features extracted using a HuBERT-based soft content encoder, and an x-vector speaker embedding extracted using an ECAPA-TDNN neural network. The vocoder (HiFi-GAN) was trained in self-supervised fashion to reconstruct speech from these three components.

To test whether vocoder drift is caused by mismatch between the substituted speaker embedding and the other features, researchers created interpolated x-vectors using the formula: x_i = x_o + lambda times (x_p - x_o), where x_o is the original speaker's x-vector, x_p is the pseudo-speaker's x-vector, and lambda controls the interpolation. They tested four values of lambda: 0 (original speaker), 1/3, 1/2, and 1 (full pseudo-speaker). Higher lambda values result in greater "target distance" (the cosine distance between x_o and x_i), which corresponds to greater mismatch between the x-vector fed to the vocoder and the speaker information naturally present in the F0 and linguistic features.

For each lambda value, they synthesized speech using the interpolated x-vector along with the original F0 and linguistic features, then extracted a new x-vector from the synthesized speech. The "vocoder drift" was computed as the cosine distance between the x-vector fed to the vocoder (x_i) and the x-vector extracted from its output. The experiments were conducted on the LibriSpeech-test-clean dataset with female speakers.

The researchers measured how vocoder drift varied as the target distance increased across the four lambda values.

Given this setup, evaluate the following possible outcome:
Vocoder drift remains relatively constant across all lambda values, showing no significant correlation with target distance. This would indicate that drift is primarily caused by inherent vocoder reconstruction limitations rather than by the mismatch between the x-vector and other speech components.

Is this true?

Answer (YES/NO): NO